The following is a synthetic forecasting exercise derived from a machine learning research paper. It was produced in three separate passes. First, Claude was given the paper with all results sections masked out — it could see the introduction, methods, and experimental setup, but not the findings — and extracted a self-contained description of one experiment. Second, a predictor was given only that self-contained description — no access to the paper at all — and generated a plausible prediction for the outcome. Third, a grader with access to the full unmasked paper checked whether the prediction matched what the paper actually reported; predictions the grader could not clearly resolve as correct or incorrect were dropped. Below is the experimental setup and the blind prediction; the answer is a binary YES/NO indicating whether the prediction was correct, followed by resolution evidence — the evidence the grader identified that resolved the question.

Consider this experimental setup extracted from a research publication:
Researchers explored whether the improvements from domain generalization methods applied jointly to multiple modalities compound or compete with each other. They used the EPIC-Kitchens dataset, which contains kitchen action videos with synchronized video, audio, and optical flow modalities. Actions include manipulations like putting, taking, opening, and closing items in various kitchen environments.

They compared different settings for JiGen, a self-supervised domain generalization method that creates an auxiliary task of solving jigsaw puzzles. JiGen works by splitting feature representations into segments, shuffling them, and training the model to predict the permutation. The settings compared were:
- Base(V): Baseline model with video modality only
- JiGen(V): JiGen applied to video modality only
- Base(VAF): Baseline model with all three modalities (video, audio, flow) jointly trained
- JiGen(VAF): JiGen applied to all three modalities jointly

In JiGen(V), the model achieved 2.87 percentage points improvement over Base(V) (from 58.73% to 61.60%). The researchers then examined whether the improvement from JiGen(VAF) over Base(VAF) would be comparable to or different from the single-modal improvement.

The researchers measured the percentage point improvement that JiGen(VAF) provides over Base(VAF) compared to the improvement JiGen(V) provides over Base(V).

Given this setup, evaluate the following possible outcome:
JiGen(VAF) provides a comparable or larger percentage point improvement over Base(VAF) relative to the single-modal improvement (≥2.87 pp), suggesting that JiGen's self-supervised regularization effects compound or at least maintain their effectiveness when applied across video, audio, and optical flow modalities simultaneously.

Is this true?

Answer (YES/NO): NO